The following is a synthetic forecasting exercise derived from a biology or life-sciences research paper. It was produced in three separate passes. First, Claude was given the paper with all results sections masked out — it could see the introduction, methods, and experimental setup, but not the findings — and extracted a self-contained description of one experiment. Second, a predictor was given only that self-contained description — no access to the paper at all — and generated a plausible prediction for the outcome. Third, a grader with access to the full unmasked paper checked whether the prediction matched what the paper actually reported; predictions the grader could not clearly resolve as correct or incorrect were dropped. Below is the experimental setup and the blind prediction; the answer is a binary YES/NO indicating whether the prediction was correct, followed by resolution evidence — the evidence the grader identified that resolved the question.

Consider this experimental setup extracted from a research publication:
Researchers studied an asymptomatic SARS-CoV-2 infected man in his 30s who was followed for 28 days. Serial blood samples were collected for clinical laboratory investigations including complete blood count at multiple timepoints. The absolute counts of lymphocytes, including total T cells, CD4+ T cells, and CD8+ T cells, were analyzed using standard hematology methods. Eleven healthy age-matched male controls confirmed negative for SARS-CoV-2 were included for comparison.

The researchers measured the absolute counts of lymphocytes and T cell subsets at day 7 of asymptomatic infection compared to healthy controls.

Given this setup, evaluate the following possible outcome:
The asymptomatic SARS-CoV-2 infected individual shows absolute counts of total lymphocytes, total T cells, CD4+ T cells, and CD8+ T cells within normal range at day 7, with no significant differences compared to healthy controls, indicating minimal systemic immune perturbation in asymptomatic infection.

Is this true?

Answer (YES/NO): YES